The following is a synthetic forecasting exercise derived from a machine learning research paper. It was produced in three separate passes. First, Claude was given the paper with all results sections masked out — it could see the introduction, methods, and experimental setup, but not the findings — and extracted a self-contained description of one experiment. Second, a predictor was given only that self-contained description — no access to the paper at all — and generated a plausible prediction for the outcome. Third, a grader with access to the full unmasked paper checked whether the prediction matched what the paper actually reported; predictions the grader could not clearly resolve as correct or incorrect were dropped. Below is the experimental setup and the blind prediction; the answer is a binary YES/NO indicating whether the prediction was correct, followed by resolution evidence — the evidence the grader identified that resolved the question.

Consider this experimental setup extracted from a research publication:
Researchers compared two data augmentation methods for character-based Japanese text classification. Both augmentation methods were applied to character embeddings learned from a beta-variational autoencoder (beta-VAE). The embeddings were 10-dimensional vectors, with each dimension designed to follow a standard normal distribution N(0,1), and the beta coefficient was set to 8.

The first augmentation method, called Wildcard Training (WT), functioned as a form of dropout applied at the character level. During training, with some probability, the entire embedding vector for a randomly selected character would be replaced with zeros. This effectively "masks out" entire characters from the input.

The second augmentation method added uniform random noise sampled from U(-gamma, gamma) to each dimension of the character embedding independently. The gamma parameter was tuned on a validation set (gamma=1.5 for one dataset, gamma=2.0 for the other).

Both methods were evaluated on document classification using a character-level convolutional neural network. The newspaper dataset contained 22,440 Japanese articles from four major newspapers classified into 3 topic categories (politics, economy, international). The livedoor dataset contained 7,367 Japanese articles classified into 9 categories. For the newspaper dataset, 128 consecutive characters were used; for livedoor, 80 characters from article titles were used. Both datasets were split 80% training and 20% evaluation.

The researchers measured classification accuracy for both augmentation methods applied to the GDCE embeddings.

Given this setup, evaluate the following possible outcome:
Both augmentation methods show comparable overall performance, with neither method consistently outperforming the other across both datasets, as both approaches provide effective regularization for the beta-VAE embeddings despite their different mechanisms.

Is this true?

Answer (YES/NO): YES